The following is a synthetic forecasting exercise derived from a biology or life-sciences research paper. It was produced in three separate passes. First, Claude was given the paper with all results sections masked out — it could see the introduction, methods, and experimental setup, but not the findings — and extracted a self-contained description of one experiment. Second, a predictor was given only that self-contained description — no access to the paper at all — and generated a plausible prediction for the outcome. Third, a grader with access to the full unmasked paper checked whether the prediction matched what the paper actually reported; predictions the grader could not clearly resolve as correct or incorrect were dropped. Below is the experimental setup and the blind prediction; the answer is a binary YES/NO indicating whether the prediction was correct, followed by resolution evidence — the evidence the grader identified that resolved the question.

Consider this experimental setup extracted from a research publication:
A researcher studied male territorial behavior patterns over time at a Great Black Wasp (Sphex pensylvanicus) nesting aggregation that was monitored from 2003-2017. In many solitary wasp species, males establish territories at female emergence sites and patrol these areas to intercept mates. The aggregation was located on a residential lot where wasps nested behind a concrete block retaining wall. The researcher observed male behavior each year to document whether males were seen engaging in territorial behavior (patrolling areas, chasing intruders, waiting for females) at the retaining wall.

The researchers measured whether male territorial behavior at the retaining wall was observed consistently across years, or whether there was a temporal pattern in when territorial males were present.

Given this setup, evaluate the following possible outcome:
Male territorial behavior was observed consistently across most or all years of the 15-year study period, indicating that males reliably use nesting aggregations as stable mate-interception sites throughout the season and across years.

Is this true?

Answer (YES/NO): NO